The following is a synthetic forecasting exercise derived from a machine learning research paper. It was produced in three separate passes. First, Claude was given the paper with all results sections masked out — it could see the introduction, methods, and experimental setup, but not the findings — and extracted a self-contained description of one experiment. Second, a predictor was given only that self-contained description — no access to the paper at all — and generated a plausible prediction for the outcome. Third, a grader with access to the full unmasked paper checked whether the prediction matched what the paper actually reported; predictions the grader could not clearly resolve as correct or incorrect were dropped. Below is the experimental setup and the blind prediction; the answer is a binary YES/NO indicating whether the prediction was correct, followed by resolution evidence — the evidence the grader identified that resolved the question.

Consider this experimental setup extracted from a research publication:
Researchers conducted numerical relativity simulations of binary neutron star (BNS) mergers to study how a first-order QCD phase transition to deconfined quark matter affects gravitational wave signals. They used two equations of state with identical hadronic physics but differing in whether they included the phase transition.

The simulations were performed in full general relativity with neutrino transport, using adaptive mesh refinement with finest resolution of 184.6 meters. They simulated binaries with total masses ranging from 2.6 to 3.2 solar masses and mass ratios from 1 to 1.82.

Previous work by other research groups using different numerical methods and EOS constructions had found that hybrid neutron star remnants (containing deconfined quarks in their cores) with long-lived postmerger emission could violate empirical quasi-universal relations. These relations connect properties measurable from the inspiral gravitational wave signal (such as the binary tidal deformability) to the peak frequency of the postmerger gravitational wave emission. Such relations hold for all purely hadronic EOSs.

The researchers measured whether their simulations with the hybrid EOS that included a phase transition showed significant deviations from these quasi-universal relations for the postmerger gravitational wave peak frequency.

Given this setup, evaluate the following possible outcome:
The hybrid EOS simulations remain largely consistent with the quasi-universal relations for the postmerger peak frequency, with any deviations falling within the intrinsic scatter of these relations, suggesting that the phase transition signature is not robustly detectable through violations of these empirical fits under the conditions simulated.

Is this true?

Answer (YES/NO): YES